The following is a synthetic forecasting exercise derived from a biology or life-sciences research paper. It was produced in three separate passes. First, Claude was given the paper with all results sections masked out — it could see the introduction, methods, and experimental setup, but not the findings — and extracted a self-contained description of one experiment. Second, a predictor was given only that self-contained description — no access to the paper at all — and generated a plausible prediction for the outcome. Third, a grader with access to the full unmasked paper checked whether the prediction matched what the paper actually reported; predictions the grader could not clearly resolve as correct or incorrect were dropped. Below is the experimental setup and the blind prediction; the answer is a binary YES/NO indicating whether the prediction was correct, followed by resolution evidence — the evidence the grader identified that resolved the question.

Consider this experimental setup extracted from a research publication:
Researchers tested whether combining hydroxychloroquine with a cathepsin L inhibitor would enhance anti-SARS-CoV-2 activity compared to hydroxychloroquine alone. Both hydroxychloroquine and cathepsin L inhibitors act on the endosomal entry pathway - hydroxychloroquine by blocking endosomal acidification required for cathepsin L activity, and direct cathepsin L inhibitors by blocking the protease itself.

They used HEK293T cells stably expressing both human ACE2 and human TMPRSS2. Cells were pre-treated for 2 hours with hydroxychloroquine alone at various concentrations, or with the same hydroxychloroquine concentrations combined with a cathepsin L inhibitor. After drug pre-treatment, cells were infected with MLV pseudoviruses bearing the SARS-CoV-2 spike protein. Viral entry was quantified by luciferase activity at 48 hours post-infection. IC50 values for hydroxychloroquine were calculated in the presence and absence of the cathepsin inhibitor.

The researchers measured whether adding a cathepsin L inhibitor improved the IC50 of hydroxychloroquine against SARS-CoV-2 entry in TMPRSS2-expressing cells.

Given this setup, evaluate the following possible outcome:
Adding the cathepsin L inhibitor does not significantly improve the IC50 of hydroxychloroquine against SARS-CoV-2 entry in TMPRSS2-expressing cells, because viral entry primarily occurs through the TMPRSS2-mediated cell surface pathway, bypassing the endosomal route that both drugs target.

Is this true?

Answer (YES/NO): YES